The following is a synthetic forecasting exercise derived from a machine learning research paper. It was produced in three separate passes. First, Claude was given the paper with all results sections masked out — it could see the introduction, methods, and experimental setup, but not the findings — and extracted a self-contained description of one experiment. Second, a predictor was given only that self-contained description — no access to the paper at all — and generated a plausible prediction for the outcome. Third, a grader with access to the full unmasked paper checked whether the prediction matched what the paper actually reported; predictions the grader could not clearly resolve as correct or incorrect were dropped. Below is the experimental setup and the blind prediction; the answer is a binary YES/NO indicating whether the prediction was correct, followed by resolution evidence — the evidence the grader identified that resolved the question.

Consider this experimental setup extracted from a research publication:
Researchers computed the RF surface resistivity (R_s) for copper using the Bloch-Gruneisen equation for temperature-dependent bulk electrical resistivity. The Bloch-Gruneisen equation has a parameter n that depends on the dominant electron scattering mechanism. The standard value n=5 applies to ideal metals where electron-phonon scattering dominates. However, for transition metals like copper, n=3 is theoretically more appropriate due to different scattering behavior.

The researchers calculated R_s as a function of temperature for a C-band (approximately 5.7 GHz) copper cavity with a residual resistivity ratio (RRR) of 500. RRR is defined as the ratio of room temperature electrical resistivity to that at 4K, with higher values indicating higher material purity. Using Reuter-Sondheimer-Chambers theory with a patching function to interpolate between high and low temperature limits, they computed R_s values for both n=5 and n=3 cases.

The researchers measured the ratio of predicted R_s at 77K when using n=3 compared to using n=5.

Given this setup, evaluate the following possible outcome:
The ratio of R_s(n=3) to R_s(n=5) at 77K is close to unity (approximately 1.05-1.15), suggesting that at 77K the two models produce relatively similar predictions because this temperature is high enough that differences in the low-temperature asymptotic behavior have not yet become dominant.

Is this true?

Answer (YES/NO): NO